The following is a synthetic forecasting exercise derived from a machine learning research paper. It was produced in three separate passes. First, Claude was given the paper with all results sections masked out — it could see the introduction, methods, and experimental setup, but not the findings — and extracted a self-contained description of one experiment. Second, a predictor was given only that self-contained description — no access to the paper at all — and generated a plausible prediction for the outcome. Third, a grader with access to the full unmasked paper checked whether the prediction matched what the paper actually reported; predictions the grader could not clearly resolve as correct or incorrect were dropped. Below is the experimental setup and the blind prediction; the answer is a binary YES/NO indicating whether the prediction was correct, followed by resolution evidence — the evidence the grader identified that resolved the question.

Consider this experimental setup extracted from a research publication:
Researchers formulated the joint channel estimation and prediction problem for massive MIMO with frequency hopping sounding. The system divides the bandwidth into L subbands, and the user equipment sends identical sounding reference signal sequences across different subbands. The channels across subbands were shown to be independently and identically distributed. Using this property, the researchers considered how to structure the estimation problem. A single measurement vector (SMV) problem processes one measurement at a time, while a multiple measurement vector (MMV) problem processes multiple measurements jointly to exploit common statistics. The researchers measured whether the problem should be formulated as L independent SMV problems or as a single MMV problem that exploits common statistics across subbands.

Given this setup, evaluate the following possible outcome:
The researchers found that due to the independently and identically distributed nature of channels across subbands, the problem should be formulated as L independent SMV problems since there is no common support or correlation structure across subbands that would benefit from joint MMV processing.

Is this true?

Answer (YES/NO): NO